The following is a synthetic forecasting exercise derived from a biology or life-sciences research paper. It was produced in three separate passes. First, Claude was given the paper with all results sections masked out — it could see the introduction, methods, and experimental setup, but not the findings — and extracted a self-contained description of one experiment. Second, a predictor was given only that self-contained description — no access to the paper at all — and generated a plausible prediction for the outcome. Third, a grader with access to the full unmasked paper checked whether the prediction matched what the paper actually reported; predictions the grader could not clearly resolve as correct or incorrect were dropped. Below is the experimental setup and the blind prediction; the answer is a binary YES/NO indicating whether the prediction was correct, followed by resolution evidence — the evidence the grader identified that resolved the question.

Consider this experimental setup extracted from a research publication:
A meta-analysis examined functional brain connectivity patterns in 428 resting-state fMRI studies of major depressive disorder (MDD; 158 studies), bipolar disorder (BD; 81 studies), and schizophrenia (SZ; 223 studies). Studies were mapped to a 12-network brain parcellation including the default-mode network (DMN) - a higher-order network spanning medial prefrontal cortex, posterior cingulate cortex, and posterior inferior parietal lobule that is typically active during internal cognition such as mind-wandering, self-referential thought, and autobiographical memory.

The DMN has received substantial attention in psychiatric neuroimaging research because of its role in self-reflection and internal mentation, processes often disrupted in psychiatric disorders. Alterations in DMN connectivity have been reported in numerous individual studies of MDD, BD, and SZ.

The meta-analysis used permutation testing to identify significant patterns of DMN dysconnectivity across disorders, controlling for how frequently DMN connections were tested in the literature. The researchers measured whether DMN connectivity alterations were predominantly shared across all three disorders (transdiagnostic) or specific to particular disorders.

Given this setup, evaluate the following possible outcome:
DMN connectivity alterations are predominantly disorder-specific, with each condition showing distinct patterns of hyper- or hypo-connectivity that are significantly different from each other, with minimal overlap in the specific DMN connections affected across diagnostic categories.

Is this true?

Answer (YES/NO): NO